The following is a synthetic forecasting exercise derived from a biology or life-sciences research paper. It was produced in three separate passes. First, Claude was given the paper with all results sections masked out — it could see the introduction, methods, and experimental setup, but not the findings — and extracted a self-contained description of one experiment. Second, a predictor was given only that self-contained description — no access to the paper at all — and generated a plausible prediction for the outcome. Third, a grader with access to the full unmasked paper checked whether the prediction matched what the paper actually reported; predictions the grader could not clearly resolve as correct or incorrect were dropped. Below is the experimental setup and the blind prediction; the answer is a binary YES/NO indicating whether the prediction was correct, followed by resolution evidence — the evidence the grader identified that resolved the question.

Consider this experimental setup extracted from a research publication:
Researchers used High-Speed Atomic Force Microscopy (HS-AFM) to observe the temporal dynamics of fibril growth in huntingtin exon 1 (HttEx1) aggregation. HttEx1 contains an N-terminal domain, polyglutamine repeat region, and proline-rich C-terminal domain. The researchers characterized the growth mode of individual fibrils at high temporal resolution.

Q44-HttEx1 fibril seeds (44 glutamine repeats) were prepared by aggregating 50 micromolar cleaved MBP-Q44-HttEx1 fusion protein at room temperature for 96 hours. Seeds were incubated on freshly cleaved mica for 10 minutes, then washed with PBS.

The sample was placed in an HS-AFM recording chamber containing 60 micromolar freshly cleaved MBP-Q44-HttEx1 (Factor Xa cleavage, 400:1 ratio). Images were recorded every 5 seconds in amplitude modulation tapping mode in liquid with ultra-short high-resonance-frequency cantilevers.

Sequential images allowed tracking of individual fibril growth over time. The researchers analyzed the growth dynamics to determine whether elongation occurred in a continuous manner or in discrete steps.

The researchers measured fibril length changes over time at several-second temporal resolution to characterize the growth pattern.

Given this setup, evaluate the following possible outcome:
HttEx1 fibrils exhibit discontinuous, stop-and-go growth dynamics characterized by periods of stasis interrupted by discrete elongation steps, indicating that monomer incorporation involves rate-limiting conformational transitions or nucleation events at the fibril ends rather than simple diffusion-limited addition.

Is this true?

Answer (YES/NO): YES